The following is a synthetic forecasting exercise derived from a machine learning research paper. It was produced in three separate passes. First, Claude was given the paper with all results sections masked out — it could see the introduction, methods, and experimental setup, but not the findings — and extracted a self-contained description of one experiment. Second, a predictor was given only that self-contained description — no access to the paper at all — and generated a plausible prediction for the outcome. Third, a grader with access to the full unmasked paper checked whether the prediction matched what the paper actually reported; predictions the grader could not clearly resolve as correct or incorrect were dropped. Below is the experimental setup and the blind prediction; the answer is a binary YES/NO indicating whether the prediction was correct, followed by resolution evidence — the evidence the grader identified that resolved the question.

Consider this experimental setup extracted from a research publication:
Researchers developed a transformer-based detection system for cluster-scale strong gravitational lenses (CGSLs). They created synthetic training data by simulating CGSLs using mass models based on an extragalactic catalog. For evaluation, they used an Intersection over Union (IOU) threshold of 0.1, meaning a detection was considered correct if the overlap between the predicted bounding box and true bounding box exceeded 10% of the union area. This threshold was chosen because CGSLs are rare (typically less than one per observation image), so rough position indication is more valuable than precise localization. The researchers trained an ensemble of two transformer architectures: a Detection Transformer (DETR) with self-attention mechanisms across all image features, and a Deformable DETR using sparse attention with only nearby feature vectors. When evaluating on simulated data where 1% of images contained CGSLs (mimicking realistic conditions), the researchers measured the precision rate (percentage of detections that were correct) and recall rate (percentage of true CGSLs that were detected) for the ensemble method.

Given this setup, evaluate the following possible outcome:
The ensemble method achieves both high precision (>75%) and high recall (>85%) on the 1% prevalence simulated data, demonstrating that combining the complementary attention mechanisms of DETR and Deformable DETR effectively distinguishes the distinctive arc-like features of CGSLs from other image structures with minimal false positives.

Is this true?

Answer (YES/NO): YES